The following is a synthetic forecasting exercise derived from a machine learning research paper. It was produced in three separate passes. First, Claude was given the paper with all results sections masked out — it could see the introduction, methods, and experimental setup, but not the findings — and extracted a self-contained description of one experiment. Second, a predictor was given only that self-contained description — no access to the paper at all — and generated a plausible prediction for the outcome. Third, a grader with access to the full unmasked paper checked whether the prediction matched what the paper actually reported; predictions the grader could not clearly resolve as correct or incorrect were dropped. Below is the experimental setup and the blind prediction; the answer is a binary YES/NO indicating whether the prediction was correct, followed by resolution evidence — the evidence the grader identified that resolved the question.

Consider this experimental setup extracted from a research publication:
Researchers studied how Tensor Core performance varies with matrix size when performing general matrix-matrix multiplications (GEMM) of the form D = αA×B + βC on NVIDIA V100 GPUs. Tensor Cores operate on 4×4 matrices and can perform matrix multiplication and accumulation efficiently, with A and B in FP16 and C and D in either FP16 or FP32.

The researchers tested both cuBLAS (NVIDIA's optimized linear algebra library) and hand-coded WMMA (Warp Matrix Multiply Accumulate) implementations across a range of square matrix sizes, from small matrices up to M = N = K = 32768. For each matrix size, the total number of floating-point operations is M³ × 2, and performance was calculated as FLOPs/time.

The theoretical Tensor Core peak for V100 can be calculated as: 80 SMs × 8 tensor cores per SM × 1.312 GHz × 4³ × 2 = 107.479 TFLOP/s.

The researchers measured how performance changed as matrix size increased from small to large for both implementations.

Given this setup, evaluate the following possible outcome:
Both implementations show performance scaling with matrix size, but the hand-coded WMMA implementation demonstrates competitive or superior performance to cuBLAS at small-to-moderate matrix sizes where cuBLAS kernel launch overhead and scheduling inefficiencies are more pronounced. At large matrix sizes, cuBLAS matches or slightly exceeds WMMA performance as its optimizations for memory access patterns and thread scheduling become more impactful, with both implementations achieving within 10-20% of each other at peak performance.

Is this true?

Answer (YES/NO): NO